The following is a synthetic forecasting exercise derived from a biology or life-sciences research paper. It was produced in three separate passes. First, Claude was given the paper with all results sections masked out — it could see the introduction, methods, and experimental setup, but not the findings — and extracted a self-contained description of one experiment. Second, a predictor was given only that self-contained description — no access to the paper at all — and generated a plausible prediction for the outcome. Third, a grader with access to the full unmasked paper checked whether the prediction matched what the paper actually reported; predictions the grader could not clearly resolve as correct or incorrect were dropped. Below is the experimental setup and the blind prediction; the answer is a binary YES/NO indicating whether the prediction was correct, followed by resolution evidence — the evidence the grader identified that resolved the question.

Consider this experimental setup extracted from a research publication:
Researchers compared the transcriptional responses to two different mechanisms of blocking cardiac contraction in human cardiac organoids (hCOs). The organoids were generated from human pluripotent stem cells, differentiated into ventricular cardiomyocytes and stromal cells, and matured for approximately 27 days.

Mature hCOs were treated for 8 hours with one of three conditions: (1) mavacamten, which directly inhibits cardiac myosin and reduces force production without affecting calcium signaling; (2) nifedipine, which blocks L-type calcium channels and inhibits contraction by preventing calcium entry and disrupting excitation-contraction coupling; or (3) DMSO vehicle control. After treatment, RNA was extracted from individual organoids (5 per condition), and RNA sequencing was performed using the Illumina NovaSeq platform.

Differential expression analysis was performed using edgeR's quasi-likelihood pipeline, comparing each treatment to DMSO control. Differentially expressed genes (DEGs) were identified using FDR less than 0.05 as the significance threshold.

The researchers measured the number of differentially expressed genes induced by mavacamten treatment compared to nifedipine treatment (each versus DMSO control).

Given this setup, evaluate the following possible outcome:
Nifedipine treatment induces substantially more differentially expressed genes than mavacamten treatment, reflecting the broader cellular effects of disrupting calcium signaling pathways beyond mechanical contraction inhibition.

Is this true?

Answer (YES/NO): YES